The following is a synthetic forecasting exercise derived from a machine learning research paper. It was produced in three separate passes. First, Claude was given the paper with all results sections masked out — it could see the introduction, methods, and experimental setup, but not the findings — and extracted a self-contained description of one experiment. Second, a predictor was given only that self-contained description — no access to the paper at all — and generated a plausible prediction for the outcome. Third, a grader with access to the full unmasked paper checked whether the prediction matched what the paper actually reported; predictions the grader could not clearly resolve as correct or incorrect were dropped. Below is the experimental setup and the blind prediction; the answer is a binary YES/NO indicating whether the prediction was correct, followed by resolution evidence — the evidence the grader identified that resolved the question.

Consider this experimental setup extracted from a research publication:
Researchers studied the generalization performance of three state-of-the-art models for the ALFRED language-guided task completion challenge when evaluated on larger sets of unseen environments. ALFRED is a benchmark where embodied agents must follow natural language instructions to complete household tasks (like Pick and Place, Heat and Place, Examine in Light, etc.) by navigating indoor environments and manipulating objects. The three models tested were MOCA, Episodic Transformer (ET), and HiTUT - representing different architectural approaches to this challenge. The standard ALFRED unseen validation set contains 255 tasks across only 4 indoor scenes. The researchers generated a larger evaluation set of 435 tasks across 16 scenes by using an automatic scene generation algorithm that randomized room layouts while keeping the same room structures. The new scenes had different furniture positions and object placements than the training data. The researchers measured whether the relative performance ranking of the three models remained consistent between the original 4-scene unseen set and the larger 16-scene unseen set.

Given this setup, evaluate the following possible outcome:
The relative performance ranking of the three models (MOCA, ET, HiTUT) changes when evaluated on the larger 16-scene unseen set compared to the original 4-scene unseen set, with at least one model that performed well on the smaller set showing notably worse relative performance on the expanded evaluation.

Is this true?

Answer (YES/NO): NO